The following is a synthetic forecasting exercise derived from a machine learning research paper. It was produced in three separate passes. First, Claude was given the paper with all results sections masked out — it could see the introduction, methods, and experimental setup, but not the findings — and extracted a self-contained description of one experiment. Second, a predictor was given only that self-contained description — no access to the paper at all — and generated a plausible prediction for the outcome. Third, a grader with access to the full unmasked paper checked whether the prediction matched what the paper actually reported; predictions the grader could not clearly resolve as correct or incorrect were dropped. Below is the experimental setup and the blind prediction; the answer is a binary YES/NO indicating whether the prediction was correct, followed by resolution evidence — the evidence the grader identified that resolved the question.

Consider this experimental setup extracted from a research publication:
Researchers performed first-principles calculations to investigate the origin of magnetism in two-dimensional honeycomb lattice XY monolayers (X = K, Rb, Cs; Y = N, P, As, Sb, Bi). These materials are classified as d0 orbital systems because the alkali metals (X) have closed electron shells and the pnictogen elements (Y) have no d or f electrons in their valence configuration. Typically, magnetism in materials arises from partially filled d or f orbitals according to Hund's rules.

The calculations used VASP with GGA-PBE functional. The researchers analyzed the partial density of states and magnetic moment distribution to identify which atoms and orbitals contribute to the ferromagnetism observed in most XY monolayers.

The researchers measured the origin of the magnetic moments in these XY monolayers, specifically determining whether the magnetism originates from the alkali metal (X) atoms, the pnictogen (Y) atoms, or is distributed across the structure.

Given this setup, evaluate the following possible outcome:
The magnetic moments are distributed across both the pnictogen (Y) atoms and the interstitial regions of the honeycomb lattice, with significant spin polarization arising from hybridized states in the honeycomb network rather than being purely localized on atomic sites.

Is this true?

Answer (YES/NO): NO